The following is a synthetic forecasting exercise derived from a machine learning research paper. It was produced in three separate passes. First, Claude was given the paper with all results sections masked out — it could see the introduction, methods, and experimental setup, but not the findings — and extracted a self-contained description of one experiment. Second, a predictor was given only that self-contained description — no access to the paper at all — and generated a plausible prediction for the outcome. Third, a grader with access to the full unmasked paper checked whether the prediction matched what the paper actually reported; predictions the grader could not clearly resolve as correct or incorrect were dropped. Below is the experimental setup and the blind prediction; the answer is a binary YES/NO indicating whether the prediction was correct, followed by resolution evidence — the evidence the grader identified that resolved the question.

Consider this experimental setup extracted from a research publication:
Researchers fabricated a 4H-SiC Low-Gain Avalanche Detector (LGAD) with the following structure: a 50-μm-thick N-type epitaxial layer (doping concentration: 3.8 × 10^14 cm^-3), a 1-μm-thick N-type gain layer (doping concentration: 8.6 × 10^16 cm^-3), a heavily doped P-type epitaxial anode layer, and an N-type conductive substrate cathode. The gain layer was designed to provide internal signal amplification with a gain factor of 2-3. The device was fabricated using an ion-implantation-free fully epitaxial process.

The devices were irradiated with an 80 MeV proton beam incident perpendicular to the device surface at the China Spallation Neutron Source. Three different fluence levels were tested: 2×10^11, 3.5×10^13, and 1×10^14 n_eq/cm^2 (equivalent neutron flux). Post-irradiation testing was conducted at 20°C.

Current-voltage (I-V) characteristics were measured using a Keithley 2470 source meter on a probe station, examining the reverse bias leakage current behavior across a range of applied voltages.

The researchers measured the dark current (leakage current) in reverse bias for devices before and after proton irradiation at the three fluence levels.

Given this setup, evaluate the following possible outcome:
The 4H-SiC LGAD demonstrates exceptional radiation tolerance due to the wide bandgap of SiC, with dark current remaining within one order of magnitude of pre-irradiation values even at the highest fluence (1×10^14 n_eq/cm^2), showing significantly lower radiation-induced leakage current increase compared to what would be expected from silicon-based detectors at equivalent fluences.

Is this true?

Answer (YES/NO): NO